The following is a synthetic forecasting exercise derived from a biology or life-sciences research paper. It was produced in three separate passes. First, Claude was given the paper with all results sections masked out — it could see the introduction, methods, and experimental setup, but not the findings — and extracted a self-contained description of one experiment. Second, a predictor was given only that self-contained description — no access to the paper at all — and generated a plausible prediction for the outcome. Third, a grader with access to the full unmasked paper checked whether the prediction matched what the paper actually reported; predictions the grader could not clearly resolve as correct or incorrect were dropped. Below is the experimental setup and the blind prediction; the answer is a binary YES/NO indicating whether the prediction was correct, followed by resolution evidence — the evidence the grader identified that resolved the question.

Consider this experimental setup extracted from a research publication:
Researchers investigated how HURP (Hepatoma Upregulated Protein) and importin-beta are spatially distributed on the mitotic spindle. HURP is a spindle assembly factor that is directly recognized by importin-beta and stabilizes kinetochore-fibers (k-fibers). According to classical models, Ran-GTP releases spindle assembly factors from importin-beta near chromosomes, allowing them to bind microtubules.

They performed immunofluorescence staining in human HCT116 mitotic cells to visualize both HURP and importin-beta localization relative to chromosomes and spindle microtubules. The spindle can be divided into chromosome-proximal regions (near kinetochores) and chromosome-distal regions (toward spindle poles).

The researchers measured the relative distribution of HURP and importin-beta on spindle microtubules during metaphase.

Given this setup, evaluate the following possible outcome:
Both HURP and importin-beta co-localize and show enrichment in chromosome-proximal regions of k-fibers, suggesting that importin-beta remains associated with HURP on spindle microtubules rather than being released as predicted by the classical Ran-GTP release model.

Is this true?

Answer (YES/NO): YES